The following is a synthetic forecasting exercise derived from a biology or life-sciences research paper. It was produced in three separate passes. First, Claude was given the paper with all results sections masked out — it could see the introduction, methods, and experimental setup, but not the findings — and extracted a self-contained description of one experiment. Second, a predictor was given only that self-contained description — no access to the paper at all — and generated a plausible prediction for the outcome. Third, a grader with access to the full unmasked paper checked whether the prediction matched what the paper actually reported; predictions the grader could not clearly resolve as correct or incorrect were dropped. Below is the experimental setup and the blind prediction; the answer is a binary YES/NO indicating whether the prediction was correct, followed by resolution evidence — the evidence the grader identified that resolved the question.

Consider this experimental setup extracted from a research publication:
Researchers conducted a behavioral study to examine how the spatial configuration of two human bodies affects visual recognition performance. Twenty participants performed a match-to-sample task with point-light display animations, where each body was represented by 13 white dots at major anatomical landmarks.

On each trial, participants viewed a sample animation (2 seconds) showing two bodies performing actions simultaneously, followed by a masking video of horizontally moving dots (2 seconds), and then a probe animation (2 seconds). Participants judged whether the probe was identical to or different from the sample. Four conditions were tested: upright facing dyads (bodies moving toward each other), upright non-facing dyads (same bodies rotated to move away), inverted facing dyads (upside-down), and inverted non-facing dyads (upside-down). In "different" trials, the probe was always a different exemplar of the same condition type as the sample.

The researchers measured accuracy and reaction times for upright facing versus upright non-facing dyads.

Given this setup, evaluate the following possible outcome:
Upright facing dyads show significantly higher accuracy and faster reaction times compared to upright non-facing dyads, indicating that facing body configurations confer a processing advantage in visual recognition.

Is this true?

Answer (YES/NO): NO